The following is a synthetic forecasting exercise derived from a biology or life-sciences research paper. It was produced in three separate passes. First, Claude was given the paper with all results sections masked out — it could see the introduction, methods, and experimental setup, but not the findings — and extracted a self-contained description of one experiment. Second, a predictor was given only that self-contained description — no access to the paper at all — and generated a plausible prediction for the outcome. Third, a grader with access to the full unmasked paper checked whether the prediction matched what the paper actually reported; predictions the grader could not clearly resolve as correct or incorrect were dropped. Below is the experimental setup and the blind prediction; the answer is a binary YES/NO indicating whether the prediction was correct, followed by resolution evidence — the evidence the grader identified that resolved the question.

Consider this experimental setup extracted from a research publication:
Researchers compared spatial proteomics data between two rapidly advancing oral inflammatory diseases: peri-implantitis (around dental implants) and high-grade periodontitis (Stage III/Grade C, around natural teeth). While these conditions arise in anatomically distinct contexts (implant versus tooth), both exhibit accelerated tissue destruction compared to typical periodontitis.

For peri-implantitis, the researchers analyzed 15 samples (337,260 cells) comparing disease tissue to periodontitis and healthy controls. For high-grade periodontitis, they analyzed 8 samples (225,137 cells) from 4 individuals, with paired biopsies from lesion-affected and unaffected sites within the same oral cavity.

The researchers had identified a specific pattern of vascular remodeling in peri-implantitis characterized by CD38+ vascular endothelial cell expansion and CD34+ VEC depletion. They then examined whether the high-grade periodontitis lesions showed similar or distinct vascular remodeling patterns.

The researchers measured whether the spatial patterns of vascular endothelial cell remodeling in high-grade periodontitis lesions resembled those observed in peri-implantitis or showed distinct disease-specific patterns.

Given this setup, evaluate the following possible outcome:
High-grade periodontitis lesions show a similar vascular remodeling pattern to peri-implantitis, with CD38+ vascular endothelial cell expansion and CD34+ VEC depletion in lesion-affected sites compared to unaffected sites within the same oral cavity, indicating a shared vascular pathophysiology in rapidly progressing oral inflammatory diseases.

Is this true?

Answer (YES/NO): YES